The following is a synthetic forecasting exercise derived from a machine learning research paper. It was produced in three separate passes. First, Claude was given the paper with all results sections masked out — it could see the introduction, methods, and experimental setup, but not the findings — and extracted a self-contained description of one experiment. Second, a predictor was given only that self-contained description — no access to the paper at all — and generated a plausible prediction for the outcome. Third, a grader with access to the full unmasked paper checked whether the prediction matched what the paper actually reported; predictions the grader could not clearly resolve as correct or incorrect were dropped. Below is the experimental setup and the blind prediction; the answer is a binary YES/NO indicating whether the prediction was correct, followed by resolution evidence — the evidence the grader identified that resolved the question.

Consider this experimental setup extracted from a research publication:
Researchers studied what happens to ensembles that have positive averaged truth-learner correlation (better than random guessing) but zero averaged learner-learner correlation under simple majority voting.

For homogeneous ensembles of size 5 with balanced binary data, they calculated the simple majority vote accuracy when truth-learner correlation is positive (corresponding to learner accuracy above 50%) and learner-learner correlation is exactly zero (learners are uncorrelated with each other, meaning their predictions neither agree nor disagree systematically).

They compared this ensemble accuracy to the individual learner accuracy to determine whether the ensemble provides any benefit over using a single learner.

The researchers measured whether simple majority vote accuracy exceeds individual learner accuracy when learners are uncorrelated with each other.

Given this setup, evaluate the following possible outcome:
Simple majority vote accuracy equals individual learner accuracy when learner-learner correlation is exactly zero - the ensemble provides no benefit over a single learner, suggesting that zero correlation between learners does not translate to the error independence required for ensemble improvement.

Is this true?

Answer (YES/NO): NO